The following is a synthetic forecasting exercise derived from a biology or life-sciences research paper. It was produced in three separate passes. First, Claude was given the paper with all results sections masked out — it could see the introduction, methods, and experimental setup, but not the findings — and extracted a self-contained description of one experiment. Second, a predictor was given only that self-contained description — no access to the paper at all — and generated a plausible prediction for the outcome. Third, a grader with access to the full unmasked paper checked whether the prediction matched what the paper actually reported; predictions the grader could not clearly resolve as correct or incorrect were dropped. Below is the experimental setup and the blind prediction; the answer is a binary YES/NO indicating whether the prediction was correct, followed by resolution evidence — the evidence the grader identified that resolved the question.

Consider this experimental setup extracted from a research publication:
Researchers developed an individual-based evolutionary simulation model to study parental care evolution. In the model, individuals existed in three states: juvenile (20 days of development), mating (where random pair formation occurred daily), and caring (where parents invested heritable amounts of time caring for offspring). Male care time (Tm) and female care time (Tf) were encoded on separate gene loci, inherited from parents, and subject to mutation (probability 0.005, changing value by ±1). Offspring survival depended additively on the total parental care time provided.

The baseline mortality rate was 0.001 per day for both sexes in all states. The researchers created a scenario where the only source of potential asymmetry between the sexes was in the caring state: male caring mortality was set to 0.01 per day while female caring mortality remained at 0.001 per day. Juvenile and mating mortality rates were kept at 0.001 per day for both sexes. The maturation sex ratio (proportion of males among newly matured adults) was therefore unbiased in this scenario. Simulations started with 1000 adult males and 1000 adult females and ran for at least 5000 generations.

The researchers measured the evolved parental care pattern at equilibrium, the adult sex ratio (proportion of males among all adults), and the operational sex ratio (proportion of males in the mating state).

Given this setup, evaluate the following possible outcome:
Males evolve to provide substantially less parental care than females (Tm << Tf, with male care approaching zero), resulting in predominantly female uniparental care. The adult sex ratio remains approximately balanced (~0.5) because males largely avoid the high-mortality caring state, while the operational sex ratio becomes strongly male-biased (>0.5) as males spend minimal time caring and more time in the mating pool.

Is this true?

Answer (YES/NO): YES